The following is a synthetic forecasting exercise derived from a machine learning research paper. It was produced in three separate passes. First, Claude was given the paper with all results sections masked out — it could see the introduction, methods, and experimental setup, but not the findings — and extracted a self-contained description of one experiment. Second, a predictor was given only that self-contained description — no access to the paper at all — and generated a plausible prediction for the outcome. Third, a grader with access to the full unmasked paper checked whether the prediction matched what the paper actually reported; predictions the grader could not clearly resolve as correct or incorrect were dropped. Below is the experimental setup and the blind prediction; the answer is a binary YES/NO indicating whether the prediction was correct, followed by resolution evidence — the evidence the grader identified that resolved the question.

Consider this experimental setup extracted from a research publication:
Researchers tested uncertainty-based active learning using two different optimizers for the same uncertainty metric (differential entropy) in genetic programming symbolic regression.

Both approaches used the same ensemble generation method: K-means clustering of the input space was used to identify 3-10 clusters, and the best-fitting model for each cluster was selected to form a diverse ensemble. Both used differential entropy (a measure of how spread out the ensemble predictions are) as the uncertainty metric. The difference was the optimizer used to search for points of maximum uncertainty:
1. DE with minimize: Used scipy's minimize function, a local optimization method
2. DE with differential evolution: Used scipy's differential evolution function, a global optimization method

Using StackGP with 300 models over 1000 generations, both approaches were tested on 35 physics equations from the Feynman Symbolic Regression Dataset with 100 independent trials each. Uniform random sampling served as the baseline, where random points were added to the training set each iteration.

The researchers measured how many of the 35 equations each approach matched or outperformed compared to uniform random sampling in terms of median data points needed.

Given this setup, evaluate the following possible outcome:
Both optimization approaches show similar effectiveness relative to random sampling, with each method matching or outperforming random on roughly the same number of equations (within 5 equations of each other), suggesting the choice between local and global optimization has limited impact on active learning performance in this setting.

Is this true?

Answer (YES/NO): YES